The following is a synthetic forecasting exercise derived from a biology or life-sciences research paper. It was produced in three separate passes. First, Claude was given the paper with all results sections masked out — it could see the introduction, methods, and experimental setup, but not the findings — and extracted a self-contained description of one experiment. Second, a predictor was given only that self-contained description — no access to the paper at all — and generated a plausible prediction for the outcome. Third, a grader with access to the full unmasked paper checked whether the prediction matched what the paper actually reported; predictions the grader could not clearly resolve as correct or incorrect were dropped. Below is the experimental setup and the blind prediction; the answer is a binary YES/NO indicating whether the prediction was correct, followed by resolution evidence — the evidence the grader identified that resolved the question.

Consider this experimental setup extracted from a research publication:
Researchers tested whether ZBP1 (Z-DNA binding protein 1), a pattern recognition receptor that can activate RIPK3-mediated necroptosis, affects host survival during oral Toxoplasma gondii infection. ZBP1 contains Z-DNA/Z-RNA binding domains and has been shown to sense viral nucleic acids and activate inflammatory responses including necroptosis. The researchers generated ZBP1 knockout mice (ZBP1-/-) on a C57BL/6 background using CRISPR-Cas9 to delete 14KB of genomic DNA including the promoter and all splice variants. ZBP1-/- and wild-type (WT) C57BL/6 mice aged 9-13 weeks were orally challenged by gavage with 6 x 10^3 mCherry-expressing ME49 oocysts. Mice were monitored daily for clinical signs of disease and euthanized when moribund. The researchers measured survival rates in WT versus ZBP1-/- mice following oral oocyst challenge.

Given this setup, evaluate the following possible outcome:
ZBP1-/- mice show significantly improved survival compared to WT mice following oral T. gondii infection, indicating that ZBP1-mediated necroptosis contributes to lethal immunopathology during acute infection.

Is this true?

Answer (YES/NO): NO